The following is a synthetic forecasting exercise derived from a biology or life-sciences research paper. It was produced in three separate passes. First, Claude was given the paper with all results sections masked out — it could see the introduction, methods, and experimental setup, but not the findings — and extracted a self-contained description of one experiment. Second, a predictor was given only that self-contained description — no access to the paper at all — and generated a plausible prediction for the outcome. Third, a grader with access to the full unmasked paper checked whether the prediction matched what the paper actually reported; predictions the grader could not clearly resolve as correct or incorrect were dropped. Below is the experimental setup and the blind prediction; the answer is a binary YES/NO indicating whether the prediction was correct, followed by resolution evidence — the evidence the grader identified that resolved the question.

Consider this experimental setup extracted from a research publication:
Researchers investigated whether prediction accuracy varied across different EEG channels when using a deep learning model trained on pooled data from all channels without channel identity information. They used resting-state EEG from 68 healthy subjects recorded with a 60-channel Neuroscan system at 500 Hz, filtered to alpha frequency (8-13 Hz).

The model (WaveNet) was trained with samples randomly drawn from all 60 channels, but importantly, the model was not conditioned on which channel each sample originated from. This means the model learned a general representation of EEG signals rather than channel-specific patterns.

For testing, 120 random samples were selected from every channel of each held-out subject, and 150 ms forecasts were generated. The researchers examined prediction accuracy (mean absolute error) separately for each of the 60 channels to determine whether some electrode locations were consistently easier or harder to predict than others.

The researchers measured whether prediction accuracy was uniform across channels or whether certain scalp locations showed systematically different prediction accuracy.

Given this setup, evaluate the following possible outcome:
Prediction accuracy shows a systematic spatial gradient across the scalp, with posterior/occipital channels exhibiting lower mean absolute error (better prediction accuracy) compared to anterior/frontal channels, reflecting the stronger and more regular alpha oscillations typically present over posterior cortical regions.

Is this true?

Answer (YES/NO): NO